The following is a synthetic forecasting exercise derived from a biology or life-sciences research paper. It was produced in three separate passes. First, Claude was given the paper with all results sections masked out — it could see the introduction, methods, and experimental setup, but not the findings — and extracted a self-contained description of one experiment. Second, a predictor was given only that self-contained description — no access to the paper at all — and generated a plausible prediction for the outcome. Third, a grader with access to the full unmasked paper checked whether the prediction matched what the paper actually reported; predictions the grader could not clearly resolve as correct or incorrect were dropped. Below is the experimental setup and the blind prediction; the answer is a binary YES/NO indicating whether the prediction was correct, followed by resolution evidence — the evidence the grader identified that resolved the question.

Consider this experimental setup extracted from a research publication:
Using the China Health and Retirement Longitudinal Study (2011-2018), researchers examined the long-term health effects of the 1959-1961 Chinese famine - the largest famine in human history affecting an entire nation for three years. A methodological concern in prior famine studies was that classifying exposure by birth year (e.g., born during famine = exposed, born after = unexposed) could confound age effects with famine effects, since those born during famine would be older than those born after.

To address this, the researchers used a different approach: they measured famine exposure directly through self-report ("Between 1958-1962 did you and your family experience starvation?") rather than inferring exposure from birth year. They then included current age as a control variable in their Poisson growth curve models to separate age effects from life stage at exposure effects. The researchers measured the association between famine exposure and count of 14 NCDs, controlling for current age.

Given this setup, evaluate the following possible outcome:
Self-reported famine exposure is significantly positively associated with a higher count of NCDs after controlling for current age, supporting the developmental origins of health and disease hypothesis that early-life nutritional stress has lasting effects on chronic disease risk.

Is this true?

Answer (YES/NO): YES